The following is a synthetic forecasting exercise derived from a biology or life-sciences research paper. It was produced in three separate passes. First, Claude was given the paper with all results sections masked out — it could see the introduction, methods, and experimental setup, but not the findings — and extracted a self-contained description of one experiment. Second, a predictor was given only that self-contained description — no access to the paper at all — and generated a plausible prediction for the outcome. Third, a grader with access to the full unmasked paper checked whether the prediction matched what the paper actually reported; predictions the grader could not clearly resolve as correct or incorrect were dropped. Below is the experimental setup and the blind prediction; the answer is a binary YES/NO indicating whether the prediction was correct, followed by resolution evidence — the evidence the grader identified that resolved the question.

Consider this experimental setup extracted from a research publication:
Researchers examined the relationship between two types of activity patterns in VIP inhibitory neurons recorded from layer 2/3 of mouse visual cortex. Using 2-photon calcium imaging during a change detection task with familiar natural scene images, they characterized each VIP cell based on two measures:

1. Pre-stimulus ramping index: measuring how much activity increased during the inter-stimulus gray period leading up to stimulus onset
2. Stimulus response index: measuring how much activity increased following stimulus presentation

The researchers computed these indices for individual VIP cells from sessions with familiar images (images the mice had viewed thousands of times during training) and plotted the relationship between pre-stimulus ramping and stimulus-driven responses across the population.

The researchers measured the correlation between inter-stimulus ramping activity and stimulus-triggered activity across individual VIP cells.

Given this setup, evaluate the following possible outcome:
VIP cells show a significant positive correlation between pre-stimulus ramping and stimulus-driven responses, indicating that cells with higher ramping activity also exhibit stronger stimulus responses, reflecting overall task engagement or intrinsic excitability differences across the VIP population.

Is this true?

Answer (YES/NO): NO